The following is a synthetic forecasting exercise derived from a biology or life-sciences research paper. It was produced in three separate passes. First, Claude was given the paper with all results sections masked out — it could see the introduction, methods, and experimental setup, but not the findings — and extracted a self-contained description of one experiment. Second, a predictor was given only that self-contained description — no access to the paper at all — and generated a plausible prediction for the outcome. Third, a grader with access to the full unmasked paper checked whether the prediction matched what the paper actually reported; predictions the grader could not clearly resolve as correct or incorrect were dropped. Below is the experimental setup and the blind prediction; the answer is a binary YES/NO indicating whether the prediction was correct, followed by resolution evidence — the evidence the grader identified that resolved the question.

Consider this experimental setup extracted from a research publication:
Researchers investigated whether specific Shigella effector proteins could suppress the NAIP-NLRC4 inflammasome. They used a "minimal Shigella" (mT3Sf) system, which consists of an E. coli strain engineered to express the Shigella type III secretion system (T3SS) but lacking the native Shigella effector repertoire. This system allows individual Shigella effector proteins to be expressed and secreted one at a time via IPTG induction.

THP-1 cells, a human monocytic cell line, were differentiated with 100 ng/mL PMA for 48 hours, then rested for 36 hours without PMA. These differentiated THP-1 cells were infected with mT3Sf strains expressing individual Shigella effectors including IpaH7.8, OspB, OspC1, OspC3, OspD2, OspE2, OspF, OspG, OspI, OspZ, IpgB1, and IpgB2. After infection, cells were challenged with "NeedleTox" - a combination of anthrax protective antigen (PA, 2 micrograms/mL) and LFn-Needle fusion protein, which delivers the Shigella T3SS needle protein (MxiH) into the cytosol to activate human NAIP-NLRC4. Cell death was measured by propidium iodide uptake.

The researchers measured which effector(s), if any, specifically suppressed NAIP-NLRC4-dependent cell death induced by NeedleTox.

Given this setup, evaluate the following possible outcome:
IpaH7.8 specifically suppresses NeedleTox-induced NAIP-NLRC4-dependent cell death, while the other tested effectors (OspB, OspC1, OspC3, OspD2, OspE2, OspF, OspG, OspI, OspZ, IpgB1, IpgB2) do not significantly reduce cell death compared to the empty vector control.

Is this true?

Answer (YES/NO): NO